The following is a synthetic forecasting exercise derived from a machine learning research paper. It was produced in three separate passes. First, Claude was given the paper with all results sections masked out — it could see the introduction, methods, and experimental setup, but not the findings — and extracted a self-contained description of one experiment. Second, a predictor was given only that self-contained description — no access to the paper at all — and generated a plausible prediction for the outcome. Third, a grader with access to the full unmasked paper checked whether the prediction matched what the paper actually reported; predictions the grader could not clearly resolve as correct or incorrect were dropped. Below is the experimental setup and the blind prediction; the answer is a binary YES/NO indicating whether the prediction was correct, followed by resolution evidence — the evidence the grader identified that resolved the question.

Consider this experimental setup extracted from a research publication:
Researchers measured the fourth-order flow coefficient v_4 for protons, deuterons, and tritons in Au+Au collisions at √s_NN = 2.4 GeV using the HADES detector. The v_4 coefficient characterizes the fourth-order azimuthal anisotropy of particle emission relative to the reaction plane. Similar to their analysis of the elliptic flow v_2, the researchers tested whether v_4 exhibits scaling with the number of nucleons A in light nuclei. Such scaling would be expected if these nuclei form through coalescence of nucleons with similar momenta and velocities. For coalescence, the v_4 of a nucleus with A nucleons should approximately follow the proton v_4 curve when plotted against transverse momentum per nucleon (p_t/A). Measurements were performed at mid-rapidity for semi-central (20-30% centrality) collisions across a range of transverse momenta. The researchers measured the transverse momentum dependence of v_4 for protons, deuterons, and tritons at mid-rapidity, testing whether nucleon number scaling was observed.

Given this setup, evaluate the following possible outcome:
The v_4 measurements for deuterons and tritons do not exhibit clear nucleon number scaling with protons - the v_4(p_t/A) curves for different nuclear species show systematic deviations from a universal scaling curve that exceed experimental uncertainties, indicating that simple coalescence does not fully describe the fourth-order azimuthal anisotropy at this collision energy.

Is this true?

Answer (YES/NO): NO